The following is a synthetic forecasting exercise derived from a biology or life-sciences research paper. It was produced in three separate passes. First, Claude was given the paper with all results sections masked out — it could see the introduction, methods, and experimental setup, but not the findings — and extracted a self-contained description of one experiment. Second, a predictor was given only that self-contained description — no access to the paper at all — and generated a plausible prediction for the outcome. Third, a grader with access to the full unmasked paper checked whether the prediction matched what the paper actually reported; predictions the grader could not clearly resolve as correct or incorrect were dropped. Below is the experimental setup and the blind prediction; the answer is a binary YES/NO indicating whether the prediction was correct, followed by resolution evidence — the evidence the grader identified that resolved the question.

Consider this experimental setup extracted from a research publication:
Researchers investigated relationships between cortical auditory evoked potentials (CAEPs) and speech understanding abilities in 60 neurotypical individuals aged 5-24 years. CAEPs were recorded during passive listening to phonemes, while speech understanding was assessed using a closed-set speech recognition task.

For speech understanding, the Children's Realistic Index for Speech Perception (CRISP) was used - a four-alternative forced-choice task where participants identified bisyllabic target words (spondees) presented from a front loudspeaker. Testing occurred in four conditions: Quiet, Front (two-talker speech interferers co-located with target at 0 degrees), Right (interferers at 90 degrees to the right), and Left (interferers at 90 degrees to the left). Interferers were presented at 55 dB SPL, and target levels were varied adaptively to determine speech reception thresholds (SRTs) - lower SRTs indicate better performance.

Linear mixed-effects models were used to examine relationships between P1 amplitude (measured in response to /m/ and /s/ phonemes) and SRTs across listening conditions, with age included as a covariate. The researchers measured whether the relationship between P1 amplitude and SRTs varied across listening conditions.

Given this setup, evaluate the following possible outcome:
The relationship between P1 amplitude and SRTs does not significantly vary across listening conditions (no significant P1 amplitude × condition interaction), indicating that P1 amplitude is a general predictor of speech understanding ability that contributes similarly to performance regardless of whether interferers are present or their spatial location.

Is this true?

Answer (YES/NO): NO